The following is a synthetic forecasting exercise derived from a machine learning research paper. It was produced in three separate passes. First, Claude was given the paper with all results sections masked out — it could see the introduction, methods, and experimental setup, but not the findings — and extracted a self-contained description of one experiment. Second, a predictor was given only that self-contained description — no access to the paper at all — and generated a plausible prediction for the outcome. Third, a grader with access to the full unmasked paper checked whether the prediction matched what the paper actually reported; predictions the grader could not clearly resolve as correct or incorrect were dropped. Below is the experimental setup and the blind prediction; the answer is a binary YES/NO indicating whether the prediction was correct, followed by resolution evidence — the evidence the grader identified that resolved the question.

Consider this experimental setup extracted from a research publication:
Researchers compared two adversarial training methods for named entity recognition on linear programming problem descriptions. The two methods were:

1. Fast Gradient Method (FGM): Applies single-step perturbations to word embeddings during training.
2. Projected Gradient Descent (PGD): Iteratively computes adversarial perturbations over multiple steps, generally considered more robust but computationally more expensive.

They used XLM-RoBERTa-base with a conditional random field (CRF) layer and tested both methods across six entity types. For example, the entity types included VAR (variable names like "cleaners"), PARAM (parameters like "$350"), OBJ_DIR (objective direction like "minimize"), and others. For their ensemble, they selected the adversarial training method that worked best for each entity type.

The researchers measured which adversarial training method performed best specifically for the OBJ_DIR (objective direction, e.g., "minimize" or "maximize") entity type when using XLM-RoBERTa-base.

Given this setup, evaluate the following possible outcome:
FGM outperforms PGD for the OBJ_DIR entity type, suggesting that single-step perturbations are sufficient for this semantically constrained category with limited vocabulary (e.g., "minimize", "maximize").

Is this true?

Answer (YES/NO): YES